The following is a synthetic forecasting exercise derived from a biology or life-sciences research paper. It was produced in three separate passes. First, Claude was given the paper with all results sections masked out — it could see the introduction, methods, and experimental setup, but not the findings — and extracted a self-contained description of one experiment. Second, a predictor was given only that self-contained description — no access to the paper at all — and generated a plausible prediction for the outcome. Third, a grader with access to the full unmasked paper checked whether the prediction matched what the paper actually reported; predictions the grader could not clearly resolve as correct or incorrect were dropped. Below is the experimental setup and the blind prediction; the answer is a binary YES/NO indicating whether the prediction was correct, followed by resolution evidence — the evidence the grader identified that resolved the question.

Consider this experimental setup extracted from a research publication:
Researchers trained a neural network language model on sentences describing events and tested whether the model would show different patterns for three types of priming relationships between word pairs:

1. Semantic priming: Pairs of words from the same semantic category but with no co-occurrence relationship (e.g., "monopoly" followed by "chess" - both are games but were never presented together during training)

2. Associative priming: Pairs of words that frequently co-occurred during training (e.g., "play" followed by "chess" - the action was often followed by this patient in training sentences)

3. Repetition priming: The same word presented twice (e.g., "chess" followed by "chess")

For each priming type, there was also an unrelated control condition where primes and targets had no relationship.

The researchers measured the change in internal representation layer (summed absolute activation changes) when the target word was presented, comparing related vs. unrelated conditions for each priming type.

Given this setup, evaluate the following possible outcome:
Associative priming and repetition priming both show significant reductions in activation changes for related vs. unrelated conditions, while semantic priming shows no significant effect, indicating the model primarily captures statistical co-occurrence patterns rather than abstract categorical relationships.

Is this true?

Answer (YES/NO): NO